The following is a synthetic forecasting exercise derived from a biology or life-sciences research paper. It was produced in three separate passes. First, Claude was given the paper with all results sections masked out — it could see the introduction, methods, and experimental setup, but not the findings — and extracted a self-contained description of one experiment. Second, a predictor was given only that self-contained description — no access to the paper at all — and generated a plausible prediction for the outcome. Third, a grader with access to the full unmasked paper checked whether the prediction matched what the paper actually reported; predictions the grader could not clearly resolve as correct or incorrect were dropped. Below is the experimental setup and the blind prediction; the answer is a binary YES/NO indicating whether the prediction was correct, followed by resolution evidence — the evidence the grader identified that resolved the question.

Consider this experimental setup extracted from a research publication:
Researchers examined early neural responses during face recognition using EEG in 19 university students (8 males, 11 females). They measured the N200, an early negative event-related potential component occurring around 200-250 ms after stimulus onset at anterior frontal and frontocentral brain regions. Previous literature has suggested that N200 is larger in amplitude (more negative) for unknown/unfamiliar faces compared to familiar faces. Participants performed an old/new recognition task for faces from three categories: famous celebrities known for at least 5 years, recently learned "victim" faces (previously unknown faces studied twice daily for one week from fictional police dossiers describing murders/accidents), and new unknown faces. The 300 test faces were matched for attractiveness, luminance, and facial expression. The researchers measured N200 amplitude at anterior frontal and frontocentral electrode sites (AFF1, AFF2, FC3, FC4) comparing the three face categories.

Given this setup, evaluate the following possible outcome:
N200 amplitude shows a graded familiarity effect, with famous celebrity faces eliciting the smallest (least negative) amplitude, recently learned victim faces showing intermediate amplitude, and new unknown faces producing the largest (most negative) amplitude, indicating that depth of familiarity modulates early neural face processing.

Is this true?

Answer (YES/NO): NO